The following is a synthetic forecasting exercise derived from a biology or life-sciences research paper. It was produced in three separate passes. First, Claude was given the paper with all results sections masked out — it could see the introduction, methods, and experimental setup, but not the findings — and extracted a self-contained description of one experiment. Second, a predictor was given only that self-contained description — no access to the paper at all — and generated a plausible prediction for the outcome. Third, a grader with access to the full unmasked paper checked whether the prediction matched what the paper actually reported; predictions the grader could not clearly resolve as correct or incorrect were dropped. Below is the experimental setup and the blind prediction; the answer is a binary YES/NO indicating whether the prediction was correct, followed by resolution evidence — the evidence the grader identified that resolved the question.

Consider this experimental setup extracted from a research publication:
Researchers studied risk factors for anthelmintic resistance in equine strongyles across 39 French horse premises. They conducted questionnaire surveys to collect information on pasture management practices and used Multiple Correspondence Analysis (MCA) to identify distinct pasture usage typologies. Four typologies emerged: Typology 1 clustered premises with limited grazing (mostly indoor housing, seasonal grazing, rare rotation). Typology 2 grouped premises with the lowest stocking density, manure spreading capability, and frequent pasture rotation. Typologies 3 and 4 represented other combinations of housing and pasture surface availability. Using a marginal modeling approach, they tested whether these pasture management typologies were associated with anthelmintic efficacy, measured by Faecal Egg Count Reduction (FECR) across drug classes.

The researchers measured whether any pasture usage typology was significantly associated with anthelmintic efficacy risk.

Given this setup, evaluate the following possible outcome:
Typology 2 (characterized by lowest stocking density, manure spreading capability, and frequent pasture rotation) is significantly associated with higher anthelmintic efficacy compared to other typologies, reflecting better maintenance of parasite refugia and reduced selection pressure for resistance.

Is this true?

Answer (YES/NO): YES